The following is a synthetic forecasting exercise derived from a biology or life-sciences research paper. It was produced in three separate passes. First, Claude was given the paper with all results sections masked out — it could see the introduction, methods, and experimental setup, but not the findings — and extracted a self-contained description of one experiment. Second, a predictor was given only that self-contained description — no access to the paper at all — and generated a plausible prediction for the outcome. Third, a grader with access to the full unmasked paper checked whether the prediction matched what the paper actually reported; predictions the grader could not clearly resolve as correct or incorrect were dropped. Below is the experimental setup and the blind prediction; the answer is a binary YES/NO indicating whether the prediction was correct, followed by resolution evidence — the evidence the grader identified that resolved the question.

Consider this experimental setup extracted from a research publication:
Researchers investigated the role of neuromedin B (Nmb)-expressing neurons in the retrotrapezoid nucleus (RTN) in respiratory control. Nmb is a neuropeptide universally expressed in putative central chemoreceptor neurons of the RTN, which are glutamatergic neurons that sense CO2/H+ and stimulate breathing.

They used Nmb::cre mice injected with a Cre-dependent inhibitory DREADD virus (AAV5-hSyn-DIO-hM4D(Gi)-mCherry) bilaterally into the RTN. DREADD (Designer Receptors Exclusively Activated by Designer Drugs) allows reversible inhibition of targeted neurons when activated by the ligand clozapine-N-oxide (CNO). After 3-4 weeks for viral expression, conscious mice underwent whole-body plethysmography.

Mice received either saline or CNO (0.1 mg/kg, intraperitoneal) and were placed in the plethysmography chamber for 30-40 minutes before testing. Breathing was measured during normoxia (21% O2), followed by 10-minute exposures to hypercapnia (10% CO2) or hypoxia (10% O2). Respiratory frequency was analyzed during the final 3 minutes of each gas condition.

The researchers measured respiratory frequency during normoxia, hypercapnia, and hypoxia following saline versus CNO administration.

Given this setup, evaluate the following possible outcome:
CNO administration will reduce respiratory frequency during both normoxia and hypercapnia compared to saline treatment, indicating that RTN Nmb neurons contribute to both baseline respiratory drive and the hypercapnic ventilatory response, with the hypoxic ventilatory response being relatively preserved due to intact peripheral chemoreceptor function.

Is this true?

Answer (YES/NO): NO